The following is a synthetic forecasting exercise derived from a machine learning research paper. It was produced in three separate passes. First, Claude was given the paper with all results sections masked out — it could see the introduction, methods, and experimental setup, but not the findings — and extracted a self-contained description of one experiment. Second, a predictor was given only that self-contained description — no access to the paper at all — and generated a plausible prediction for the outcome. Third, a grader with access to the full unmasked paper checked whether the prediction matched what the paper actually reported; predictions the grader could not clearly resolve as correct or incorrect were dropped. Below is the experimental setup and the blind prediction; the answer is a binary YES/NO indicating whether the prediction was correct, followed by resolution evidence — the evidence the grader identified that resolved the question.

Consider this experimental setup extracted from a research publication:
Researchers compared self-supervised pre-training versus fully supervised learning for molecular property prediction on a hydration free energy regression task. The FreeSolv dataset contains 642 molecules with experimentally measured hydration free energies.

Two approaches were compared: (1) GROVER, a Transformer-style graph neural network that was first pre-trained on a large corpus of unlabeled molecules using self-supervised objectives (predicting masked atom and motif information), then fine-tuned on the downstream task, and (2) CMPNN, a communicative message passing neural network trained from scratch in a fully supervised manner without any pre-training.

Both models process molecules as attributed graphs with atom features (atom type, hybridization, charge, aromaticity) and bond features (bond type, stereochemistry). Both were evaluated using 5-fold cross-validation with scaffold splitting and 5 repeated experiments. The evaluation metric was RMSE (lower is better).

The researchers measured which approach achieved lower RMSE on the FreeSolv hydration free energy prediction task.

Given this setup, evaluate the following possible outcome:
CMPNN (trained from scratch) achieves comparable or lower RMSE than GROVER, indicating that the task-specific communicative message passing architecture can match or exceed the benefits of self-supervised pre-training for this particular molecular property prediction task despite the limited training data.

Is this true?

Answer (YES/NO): YES